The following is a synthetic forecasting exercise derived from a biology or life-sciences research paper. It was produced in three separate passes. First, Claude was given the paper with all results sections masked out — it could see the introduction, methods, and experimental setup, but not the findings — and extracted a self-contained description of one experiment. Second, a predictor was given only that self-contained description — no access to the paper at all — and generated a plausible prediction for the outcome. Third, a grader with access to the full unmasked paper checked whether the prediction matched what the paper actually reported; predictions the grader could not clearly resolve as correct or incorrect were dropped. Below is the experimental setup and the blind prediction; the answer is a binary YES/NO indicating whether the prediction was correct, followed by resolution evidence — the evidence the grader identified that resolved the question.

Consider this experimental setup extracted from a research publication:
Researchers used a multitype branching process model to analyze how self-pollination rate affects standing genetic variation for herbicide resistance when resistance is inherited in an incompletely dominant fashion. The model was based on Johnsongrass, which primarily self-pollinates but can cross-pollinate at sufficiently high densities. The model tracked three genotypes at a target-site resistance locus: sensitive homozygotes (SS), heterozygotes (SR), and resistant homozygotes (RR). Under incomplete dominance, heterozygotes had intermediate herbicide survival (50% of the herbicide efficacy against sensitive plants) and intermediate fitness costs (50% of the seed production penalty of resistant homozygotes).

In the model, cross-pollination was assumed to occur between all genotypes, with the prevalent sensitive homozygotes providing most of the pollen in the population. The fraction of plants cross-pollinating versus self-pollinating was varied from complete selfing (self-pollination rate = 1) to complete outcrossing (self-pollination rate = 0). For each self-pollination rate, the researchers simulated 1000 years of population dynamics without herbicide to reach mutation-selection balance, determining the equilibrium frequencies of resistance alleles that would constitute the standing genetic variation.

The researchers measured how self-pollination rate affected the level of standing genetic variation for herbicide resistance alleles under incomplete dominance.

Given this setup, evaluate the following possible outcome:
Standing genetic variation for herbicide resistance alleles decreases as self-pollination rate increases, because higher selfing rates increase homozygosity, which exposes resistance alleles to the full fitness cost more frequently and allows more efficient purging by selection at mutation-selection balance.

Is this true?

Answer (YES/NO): YES